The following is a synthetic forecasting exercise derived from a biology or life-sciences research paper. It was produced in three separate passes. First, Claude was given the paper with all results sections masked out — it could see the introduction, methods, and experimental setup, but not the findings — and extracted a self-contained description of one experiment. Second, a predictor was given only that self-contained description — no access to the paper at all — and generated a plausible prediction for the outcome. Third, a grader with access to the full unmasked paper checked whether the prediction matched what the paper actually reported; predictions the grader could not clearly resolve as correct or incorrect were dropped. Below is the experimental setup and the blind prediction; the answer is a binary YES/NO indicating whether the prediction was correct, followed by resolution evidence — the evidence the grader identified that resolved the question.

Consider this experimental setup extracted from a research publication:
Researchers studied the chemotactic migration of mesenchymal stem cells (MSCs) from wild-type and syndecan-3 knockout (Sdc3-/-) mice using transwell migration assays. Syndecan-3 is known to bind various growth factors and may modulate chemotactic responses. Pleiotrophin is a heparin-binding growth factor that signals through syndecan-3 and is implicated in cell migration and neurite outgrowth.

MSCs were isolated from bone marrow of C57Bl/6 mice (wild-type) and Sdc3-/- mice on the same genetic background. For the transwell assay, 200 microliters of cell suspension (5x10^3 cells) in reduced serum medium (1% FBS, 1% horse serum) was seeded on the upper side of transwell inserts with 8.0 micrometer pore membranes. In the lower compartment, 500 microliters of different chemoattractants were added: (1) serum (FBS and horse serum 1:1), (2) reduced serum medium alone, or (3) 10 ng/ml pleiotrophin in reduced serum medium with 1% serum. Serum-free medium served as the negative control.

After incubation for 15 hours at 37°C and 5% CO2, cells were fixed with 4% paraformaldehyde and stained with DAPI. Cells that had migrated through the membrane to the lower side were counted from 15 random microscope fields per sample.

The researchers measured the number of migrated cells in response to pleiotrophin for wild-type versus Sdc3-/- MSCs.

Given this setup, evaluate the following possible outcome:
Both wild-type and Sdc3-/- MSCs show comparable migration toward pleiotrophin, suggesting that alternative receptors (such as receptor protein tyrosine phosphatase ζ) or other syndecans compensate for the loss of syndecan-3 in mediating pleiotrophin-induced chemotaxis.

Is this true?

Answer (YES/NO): NO